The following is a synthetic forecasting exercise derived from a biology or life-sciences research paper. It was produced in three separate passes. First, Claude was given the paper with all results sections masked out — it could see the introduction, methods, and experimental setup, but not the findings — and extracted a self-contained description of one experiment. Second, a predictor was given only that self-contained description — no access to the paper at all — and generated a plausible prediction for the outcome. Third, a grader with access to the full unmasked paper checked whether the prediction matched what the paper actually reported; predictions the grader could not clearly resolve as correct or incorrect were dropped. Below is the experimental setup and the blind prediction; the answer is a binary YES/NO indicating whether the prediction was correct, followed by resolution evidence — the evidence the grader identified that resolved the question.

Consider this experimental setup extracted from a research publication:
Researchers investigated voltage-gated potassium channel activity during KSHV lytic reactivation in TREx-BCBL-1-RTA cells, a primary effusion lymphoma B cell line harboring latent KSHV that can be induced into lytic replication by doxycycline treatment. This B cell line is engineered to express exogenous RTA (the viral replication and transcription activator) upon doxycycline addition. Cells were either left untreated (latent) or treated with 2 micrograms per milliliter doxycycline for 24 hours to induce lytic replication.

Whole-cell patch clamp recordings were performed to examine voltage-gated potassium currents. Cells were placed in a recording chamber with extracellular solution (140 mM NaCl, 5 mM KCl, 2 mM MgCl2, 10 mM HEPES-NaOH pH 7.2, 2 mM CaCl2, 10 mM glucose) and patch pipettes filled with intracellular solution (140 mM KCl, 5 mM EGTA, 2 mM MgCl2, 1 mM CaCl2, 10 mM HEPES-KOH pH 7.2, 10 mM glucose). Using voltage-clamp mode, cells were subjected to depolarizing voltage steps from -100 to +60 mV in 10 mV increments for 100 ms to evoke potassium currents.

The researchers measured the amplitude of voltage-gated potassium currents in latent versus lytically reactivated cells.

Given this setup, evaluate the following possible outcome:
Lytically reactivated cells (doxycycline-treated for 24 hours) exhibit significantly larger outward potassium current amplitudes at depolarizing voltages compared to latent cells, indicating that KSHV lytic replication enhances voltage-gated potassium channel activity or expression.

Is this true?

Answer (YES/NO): YES